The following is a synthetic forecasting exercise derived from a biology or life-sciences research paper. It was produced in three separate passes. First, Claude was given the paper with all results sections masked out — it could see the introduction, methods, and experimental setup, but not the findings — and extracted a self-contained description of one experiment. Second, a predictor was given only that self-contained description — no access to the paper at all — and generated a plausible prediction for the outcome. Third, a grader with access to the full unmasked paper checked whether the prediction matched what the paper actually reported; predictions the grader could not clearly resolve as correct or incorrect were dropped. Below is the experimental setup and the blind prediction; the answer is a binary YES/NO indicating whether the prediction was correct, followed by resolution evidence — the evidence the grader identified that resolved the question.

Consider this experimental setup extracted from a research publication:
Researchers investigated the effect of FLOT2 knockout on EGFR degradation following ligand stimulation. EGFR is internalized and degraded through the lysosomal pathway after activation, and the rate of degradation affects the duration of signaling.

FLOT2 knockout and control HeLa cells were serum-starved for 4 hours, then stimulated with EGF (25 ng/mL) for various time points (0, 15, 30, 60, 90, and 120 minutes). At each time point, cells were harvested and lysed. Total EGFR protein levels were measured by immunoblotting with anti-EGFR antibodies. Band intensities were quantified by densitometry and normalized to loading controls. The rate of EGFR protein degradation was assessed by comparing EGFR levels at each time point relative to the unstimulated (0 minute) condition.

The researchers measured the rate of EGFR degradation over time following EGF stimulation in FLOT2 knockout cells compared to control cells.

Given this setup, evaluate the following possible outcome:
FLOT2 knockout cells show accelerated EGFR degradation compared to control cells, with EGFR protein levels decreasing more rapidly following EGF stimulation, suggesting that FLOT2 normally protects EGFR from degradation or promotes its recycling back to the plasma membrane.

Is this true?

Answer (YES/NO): YES